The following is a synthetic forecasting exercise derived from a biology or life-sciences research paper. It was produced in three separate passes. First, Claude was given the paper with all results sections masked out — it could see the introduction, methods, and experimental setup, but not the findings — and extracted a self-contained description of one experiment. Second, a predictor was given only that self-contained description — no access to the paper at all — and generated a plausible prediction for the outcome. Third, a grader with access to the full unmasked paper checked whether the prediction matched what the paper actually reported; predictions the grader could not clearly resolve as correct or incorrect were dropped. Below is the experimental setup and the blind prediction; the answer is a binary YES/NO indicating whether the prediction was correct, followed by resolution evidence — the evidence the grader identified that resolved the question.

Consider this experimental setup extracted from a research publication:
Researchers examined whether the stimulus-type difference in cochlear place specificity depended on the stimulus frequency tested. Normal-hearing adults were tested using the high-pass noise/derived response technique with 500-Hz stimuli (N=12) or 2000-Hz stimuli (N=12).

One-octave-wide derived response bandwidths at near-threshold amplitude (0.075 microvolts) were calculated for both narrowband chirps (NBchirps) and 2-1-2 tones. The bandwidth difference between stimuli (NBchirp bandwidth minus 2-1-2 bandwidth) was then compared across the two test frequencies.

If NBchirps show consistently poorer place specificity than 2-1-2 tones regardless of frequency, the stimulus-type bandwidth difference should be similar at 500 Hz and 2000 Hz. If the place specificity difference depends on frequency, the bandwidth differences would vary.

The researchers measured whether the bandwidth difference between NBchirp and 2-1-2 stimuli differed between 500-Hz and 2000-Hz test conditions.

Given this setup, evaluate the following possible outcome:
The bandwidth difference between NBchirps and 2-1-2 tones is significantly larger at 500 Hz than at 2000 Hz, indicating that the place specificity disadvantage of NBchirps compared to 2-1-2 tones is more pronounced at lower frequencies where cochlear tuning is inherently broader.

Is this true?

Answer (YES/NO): NO